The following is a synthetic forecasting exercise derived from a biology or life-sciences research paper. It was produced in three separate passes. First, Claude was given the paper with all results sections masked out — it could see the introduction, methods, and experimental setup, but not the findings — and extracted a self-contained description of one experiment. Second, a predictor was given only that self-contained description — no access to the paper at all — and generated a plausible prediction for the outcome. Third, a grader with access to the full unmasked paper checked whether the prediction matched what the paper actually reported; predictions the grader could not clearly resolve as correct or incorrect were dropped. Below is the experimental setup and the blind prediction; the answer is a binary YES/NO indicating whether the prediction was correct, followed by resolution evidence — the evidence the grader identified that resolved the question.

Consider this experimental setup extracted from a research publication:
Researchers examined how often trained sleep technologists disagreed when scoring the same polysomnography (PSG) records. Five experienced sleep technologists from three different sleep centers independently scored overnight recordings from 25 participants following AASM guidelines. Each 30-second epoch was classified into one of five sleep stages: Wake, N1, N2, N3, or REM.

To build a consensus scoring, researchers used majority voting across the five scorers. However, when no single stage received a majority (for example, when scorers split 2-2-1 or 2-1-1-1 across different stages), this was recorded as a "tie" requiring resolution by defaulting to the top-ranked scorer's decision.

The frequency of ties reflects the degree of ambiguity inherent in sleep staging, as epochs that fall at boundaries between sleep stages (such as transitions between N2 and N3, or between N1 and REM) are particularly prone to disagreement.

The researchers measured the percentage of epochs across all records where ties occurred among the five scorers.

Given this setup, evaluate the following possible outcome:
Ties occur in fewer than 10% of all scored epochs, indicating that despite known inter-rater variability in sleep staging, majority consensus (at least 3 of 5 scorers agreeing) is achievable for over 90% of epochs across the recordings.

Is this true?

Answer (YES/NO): YES